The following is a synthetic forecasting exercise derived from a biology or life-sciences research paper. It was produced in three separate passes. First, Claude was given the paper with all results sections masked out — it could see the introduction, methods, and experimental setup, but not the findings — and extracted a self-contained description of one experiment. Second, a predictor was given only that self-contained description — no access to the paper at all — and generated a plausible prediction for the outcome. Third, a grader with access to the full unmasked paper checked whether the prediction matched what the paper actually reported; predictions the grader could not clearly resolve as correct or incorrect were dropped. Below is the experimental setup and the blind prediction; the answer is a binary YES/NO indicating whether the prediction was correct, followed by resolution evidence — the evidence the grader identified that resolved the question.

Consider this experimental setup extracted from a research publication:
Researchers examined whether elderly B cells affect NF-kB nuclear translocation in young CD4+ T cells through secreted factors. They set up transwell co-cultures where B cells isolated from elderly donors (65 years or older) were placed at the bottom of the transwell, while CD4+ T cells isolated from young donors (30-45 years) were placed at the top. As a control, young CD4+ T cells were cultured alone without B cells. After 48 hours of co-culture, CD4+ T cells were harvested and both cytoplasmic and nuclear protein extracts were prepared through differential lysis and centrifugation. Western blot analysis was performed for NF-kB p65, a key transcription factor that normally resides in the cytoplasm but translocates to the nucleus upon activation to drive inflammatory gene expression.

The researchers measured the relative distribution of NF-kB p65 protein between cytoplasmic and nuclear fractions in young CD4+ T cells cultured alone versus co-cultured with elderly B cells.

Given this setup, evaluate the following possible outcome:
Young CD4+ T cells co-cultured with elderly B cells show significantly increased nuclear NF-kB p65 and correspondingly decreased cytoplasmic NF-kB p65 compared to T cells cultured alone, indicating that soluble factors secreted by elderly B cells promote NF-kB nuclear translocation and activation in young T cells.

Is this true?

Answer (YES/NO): YES